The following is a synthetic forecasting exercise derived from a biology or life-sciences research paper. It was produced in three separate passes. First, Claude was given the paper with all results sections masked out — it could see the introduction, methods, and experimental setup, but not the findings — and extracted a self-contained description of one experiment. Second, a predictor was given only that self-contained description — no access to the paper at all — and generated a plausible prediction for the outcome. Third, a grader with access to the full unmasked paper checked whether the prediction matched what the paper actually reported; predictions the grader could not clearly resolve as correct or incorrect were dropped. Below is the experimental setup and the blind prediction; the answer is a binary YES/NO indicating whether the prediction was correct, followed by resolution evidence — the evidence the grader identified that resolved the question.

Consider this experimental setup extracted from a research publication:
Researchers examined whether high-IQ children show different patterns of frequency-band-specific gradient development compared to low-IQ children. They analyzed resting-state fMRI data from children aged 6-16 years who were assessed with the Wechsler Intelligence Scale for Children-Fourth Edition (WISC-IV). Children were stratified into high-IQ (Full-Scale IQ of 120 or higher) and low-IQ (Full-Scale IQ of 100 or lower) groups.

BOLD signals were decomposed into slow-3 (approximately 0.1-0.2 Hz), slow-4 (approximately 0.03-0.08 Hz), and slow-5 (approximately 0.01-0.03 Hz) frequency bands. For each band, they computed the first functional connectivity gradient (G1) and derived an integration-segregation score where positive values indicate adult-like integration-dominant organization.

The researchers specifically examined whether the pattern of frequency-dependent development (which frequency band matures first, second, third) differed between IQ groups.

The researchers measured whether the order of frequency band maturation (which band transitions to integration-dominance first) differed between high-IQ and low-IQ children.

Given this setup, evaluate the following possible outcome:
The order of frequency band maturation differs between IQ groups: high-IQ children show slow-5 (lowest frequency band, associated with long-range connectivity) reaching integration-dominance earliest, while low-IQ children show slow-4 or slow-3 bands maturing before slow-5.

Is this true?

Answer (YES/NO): NO